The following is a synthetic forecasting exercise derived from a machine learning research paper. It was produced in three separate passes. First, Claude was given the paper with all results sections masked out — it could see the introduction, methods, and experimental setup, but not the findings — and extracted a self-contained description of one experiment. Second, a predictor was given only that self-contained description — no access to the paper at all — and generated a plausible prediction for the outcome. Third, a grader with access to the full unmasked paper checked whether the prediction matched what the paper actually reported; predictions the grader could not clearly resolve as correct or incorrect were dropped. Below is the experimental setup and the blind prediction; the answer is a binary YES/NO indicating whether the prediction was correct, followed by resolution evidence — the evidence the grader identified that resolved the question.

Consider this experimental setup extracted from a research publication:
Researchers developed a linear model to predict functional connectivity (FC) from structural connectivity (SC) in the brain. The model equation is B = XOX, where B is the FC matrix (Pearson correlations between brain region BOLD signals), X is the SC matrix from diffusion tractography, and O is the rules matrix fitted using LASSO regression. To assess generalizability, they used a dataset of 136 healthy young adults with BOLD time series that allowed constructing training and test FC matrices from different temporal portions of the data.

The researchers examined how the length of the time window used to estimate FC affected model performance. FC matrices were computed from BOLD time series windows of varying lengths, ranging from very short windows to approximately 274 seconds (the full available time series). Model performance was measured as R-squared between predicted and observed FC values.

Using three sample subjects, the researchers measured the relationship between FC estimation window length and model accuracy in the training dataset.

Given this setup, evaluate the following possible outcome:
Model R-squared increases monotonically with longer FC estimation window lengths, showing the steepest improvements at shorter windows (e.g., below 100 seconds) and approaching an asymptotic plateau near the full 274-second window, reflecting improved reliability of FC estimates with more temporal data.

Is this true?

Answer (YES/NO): NO